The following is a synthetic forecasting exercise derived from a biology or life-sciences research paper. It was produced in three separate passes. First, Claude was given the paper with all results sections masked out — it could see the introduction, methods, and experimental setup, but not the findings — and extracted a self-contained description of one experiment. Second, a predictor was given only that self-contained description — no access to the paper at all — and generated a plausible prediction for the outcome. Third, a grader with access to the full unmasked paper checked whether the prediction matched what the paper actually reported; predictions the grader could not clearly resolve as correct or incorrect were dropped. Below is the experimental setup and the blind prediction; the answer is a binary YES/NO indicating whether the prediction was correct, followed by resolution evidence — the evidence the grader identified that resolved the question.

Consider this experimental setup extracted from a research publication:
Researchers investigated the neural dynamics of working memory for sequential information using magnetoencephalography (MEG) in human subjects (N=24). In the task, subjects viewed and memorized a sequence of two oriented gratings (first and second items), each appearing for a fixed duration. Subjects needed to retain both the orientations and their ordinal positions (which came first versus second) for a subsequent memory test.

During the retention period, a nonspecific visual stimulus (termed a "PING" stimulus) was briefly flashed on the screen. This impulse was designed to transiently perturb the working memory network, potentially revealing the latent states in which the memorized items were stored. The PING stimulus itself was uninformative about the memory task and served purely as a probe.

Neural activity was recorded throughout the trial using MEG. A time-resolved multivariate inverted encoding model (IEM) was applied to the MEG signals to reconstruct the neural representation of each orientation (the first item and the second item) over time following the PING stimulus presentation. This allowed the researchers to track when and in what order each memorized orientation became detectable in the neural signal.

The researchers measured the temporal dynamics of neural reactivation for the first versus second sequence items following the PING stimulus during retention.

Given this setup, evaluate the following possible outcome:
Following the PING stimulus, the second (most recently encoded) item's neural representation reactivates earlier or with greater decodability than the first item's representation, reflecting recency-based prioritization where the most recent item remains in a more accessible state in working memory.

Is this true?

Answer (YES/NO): YES